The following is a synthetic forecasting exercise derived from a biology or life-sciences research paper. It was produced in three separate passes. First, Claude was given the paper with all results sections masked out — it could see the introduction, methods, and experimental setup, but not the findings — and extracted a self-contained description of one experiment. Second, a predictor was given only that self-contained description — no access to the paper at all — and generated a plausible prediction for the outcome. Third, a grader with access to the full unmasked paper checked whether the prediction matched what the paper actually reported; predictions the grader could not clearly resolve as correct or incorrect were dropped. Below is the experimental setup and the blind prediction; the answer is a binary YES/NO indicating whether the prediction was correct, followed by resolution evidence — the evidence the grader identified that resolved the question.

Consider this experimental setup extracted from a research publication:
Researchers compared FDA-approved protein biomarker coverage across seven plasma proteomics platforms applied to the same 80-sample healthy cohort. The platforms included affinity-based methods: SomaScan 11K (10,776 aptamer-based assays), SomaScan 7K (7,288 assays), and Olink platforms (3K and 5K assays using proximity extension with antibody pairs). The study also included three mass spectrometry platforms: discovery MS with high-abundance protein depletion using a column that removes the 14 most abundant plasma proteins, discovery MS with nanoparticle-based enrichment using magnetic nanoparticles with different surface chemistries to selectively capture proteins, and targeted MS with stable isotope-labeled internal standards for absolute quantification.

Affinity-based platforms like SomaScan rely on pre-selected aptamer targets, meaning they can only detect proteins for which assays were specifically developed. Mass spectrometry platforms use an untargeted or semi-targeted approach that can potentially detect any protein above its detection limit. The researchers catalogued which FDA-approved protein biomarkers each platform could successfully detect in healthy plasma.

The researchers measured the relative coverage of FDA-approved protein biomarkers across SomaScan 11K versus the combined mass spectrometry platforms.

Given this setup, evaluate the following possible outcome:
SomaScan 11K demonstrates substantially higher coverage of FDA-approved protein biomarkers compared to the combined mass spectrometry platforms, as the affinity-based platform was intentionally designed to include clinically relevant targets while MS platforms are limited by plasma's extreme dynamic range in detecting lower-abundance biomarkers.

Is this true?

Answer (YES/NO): YES